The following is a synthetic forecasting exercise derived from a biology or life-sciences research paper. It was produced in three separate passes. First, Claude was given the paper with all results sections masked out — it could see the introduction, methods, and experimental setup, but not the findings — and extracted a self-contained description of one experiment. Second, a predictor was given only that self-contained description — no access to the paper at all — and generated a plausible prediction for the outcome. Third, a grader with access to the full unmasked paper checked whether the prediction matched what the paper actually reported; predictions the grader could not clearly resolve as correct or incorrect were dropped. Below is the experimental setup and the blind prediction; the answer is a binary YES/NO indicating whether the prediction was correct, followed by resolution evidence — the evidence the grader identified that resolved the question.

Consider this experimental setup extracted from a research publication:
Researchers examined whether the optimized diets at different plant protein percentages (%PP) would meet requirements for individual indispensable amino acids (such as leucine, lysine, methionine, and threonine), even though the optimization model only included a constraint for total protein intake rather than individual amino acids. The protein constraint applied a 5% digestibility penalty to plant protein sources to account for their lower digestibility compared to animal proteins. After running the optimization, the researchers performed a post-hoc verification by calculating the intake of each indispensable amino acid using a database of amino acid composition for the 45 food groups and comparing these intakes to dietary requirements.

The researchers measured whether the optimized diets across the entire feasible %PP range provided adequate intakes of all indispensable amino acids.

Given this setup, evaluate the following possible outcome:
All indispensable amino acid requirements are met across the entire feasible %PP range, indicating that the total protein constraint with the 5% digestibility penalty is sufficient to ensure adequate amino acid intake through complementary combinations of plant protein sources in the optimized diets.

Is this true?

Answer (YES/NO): YES